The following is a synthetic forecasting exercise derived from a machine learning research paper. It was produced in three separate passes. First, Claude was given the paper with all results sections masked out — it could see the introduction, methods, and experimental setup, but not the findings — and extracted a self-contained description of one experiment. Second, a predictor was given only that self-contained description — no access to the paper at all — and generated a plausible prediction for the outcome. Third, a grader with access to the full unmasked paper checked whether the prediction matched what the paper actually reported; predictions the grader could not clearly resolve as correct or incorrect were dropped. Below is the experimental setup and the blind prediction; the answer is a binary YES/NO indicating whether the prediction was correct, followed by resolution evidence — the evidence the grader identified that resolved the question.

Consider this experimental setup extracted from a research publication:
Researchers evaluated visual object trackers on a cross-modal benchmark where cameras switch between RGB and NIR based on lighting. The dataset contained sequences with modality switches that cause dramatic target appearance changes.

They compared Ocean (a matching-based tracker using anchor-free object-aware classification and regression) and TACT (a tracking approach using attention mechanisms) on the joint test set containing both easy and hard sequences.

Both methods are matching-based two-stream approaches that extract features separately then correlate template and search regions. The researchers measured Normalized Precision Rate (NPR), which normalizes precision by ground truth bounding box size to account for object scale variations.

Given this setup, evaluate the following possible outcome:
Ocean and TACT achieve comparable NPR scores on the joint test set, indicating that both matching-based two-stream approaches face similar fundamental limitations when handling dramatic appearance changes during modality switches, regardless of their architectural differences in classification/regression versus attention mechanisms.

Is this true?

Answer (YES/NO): NO